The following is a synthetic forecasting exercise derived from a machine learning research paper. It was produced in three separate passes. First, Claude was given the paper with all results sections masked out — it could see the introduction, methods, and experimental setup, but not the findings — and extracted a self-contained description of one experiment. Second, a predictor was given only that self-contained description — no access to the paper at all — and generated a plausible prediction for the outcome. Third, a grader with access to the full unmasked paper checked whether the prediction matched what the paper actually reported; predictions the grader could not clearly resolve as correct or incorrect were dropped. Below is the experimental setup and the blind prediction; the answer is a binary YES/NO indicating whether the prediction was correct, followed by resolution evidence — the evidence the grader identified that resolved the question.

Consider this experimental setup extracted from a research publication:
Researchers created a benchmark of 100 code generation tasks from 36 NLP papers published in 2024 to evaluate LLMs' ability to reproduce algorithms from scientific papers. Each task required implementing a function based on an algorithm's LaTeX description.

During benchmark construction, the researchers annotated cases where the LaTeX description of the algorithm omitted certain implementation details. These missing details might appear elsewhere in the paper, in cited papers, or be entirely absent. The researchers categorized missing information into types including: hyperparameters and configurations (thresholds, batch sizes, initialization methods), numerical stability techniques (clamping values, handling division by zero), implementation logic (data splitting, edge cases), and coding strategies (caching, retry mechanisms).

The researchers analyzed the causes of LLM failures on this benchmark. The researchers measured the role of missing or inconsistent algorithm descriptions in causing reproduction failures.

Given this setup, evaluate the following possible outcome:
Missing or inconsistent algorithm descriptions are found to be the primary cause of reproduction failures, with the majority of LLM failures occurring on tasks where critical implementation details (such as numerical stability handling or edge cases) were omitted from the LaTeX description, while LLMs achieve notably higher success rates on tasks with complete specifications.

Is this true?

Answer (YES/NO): NO